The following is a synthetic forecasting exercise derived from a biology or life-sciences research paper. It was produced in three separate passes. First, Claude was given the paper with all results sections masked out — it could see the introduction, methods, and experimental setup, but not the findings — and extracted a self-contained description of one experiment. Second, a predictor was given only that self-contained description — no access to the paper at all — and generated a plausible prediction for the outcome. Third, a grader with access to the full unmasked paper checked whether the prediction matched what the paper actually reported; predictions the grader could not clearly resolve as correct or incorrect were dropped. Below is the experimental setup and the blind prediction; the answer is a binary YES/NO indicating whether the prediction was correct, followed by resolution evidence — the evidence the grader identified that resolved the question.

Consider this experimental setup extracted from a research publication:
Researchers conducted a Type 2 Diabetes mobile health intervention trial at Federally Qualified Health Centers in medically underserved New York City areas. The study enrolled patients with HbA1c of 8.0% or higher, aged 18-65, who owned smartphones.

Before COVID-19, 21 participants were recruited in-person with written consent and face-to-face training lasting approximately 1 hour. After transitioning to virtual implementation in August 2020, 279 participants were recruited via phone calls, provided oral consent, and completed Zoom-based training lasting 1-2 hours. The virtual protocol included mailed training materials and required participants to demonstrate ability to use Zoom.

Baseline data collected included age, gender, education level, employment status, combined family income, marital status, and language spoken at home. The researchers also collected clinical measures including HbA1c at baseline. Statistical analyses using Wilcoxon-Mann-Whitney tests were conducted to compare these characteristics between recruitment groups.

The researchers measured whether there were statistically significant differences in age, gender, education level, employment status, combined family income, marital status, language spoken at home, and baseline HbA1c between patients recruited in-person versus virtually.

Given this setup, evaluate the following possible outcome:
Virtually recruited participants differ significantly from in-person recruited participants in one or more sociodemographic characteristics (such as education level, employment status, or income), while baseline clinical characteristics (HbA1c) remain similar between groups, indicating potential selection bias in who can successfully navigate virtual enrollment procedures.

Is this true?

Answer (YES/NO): NO